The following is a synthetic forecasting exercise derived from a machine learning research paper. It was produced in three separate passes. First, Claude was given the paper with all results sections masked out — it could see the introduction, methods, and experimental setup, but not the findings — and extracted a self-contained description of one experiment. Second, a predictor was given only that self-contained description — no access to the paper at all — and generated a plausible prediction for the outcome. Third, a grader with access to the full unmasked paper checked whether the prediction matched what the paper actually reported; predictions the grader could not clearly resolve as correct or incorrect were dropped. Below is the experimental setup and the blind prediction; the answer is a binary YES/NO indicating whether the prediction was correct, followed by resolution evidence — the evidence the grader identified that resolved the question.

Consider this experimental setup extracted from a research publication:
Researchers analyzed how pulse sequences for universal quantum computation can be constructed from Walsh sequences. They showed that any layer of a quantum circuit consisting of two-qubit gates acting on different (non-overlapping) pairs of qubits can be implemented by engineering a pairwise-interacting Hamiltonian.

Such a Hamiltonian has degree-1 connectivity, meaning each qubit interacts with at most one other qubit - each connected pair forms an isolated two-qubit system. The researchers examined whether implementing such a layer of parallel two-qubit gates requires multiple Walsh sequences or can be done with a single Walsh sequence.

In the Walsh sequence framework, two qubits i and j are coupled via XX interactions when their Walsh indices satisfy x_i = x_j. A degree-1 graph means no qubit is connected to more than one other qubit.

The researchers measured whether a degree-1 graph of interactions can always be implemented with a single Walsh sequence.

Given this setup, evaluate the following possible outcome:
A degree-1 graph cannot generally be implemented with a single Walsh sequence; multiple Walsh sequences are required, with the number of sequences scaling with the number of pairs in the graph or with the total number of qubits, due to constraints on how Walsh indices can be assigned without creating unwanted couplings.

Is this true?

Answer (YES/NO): NO